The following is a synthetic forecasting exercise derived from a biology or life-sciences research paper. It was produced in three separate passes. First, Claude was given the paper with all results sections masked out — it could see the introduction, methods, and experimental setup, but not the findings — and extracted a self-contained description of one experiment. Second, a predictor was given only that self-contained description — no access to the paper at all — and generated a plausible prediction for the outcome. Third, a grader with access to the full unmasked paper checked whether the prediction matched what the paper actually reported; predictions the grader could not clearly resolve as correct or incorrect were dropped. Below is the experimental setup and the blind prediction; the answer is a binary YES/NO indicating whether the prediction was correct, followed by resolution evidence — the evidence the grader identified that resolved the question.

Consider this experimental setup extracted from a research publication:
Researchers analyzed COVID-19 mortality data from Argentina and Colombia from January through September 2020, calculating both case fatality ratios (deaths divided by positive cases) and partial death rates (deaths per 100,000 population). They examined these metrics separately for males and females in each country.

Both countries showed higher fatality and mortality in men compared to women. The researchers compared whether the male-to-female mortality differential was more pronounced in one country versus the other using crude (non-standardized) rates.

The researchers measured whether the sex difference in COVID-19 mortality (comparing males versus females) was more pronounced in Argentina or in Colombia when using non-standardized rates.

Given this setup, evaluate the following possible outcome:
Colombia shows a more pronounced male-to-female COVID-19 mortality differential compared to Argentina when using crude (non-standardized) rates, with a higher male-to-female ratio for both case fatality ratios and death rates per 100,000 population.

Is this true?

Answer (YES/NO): YES